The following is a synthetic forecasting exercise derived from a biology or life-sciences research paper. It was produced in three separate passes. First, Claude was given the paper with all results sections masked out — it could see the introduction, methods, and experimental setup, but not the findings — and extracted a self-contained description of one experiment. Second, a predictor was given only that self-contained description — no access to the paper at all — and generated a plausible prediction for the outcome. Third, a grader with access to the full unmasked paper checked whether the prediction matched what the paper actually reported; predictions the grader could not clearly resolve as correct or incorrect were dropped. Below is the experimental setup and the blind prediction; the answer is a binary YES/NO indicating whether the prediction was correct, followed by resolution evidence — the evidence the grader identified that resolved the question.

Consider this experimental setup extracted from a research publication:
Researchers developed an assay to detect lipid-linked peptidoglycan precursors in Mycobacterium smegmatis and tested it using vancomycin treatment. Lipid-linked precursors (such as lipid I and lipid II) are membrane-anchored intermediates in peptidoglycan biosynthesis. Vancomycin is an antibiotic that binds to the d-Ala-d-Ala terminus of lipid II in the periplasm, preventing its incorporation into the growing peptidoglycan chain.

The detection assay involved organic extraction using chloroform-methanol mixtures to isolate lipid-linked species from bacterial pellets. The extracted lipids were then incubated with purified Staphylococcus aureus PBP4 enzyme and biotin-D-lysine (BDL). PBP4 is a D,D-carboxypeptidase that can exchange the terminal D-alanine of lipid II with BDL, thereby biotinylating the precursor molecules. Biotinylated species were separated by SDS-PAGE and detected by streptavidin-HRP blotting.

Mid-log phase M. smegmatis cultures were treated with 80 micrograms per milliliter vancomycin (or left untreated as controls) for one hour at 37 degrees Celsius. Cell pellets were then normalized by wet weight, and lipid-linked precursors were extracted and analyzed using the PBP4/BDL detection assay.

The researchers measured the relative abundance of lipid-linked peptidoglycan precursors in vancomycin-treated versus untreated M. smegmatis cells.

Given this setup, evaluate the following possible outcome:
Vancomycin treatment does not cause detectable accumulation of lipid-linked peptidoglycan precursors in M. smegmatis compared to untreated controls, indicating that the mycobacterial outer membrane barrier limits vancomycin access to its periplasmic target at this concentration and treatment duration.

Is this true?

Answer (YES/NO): NO